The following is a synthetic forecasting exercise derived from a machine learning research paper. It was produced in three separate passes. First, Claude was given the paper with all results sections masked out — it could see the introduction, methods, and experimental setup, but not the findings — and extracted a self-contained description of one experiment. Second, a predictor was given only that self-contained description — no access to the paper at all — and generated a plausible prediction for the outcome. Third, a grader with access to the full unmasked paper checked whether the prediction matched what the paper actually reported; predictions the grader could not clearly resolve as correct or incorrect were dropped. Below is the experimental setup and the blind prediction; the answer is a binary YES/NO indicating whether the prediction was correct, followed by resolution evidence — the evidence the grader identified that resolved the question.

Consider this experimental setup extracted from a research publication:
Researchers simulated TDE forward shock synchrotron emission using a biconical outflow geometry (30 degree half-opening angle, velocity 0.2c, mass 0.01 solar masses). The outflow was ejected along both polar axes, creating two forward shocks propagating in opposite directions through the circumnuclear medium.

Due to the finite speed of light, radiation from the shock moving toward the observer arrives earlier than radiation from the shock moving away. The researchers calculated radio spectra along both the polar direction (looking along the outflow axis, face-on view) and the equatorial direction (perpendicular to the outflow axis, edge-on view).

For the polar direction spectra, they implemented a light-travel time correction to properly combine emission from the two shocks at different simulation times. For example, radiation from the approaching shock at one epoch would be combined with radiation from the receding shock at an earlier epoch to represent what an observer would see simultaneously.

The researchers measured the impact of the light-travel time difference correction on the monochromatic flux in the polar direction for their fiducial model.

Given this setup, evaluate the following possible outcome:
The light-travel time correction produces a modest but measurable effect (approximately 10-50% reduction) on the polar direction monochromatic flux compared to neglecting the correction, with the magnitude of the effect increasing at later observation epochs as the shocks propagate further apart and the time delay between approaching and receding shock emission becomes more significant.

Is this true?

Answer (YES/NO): NO